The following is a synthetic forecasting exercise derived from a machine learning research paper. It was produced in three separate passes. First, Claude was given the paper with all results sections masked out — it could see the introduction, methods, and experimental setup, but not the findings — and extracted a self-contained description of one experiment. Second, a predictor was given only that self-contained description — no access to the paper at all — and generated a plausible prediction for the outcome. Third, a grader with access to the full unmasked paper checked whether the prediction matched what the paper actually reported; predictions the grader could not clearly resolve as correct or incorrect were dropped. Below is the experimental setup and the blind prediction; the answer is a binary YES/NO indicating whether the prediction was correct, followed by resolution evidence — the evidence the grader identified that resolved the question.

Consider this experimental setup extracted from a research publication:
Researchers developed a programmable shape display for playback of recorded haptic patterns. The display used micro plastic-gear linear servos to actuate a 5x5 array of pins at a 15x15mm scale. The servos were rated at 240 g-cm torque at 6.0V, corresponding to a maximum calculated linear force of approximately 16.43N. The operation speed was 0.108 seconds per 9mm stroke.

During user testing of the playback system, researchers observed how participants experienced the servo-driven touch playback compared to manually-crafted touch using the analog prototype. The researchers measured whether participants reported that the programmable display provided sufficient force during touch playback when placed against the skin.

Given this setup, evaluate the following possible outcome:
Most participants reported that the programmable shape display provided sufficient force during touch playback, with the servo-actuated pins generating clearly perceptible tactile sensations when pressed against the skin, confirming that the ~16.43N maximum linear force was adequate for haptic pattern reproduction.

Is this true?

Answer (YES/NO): NO